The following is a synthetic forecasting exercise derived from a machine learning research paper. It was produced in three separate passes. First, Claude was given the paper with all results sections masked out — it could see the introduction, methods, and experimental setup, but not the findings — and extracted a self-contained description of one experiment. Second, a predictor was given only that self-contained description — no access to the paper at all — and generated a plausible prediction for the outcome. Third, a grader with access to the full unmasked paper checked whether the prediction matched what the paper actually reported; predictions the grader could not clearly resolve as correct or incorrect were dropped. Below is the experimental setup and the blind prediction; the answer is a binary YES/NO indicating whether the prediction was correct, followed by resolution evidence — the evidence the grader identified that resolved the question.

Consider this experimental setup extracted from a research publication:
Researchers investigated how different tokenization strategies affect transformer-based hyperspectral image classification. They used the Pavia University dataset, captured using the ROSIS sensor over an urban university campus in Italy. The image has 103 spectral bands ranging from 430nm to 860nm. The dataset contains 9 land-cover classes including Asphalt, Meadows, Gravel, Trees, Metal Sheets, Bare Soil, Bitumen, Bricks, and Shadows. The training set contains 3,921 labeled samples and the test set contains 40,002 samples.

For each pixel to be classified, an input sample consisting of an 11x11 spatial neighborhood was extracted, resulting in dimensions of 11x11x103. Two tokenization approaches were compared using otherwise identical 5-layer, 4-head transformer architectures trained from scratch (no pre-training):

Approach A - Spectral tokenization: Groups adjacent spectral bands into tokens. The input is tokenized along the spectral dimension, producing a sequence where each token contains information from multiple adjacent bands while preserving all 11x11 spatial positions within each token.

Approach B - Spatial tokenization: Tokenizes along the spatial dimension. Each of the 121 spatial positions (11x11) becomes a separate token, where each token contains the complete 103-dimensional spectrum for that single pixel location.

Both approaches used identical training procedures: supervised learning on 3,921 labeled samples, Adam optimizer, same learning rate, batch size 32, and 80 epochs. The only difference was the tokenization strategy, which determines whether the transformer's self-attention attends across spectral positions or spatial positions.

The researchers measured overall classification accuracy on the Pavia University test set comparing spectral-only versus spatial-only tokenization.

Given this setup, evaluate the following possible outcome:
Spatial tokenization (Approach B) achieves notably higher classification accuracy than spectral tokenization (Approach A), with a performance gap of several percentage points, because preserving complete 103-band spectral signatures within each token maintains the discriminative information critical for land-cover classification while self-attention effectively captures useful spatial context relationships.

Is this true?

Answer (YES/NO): YES